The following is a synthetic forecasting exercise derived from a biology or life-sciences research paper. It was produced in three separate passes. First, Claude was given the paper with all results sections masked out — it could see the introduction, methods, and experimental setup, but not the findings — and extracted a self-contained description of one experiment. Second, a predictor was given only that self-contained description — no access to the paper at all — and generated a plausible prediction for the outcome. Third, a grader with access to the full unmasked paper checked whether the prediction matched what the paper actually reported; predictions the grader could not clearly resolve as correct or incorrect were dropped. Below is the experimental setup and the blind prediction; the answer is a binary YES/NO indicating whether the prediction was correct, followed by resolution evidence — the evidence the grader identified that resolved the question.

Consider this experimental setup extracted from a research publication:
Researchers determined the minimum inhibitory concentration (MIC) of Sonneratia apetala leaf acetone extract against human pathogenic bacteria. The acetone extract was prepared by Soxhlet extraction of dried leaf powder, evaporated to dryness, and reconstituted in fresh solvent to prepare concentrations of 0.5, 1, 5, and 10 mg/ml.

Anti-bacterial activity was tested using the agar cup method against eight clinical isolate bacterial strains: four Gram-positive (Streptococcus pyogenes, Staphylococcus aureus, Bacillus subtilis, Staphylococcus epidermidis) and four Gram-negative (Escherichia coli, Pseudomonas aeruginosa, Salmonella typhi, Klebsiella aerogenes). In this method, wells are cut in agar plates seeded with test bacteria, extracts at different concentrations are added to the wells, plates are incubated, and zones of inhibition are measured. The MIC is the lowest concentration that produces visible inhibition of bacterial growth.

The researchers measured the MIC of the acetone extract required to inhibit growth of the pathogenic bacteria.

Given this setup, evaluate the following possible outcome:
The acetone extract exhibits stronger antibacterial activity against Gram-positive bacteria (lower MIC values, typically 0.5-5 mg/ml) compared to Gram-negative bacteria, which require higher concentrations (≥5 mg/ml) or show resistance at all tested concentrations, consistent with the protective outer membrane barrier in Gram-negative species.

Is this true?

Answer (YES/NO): NO